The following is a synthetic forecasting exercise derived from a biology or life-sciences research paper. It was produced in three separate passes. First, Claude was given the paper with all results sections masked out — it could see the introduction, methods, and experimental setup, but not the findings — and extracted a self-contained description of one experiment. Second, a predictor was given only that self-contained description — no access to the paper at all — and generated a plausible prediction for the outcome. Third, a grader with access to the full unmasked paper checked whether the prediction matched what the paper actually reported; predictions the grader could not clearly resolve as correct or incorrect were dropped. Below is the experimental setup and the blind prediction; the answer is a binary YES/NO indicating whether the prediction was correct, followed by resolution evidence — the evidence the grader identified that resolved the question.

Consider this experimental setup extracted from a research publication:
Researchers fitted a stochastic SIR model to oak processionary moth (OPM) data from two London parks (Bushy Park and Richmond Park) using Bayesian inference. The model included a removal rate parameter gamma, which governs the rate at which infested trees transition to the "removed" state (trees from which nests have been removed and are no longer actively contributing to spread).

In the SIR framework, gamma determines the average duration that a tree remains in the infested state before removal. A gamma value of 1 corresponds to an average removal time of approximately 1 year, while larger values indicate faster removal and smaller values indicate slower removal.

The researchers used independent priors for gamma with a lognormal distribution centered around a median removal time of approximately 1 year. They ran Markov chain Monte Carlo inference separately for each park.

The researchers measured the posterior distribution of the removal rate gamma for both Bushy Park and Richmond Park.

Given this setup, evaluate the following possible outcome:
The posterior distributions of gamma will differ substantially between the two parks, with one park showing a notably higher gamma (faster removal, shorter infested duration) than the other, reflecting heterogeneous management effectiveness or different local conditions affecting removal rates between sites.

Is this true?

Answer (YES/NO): NO